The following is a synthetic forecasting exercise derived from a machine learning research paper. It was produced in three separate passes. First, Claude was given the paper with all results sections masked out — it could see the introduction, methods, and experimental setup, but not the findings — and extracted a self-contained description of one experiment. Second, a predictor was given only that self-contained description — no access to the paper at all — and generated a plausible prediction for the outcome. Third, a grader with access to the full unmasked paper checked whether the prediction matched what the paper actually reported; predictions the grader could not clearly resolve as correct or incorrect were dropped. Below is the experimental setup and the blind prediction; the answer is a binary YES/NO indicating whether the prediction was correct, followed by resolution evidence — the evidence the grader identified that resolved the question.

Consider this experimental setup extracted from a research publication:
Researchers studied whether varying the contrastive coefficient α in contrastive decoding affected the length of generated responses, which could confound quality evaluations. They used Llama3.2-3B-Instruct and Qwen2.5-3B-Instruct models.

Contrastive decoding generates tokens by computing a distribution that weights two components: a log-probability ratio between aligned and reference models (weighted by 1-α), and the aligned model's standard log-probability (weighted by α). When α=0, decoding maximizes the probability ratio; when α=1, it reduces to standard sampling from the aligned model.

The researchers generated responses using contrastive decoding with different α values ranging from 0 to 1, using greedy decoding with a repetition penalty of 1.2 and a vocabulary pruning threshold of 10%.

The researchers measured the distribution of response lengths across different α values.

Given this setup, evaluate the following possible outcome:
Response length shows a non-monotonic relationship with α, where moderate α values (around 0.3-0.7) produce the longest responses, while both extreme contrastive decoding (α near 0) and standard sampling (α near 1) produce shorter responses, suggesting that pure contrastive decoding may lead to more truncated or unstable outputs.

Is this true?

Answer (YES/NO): NO